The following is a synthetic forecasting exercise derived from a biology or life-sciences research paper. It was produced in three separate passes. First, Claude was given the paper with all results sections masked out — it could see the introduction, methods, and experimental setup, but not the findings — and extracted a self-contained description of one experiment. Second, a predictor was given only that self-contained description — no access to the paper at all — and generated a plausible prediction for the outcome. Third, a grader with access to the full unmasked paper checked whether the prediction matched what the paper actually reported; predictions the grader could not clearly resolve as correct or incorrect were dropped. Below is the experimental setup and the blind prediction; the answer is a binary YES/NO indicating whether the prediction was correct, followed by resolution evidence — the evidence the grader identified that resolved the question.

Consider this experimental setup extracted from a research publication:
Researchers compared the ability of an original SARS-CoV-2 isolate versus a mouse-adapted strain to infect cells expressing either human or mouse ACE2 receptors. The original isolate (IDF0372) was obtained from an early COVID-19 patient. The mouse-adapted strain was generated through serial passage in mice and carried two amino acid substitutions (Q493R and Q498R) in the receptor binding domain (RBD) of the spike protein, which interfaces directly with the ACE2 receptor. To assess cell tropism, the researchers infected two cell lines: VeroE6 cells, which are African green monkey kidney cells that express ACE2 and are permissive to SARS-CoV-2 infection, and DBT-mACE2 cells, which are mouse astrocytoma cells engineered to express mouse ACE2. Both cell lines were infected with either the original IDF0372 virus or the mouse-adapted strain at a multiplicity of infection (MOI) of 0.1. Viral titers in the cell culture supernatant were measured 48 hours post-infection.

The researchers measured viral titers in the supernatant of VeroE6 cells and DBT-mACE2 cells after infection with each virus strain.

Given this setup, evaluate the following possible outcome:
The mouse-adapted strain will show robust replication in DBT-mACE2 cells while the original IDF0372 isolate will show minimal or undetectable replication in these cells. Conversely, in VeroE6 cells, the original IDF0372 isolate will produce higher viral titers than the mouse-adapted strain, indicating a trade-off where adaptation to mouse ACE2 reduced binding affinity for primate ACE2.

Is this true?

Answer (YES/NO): NO